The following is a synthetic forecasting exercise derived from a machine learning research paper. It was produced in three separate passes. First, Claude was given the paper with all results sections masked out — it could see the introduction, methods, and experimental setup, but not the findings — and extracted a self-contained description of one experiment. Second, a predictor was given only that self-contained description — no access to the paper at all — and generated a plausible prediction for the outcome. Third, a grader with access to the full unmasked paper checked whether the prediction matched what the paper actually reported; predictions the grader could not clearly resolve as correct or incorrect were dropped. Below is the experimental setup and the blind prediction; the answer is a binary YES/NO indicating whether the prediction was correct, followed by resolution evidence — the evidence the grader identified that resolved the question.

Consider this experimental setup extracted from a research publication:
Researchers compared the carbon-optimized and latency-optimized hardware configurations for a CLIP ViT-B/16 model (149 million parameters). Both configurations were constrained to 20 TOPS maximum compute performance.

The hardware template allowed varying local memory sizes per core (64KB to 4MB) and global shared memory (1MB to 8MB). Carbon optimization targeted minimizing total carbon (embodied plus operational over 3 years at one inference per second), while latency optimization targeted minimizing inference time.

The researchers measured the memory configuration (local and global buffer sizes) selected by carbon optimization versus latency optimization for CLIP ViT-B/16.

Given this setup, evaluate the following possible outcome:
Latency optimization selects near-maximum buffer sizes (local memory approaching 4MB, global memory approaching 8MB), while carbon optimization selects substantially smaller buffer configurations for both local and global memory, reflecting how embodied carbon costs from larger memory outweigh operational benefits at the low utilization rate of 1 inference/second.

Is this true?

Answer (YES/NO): NO